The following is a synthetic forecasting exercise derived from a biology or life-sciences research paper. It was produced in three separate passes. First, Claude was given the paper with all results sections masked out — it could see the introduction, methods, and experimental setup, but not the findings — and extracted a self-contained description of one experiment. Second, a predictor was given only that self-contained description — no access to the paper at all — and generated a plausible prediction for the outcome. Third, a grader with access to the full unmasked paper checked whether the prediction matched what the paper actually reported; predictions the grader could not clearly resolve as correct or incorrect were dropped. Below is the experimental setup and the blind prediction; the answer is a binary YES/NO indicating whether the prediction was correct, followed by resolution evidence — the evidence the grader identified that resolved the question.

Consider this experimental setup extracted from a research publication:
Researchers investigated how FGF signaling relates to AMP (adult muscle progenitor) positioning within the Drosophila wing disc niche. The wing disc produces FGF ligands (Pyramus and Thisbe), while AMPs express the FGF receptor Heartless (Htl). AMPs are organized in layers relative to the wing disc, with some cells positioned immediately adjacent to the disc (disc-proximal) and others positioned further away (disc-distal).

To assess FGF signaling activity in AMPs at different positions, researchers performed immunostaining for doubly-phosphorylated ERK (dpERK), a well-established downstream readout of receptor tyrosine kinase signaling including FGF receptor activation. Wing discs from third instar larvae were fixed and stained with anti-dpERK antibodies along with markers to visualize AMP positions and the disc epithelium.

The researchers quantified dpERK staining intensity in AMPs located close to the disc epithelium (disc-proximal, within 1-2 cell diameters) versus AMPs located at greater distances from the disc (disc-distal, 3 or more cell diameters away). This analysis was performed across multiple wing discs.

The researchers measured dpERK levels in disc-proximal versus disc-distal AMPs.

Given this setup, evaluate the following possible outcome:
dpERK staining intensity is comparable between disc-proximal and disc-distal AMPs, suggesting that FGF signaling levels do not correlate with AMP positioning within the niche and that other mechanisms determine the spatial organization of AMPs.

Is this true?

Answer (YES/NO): NO